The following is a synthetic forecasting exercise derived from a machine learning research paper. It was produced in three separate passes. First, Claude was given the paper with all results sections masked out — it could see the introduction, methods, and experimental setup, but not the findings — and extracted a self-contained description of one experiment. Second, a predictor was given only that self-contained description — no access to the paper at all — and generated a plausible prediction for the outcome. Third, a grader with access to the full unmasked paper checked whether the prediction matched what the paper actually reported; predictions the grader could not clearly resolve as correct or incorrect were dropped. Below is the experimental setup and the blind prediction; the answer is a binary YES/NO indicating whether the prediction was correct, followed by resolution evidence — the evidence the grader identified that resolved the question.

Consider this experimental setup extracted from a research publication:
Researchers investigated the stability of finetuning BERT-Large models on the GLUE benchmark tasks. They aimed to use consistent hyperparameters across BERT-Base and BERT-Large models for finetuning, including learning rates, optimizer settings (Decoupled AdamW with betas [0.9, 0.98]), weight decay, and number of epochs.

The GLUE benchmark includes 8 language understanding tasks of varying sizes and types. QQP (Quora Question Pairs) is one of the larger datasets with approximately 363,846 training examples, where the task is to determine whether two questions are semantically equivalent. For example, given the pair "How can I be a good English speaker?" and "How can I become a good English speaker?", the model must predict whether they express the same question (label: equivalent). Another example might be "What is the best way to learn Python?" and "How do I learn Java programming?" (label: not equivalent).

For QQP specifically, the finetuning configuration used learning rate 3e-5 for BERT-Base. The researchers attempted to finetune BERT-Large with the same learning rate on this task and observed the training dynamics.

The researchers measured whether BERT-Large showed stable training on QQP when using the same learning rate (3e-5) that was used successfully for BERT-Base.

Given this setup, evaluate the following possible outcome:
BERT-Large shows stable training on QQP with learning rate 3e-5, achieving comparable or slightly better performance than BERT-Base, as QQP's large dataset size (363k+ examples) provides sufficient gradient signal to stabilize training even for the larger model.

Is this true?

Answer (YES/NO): NO